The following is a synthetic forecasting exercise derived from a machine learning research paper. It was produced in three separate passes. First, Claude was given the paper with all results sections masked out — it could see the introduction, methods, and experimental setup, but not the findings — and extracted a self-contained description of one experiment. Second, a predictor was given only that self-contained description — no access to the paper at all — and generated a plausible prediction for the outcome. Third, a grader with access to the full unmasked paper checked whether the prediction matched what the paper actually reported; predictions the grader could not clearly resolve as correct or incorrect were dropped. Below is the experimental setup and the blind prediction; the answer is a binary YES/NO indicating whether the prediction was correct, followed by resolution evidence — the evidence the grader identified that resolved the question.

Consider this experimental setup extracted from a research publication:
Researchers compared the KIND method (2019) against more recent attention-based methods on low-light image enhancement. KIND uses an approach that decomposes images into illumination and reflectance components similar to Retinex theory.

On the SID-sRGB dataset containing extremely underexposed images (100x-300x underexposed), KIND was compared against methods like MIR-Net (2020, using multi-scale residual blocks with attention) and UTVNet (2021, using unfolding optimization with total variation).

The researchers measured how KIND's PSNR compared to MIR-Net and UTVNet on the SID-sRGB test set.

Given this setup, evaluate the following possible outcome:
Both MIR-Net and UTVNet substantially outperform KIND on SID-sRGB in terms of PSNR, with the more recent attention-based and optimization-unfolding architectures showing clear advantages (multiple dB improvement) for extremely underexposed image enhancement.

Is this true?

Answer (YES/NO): YES